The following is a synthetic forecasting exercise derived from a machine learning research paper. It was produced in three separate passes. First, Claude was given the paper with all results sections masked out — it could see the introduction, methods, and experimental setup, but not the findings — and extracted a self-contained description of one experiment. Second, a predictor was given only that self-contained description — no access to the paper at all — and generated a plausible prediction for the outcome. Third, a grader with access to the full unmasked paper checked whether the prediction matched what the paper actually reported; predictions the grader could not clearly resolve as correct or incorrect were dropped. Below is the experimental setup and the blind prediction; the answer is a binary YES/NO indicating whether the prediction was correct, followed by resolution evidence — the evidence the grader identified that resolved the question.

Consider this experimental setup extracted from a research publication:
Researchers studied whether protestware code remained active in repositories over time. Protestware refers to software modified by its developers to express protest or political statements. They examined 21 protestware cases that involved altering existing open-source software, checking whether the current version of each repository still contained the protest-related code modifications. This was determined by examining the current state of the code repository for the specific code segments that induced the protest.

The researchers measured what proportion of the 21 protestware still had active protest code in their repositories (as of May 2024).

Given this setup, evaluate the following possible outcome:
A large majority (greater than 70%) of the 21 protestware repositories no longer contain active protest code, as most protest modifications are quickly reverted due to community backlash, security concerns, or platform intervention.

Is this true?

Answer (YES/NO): NO